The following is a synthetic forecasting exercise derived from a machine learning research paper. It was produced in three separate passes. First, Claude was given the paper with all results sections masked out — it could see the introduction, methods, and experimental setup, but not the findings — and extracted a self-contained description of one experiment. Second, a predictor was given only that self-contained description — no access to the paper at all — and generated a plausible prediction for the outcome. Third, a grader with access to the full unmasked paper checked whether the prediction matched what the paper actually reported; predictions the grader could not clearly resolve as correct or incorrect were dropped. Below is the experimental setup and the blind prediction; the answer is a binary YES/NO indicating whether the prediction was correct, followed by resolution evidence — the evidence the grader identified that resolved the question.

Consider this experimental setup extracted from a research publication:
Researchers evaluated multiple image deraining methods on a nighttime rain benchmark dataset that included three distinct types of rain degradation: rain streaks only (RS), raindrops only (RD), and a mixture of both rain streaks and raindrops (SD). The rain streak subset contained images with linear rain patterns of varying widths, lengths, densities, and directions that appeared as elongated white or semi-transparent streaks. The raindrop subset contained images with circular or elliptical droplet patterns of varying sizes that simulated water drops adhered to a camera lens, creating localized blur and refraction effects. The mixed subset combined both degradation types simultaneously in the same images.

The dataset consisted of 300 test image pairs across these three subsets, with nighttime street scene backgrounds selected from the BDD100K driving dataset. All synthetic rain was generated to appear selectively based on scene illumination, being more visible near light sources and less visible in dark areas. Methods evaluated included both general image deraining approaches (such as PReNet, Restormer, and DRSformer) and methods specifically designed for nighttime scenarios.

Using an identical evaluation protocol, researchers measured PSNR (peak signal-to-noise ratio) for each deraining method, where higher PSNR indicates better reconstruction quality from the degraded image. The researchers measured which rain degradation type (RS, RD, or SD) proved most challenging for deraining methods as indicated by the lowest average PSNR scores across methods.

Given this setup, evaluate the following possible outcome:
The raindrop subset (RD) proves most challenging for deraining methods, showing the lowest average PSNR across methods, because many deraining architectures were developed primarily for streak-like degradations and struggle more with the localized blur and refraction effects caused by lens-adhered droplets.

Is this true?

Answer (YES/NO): YES